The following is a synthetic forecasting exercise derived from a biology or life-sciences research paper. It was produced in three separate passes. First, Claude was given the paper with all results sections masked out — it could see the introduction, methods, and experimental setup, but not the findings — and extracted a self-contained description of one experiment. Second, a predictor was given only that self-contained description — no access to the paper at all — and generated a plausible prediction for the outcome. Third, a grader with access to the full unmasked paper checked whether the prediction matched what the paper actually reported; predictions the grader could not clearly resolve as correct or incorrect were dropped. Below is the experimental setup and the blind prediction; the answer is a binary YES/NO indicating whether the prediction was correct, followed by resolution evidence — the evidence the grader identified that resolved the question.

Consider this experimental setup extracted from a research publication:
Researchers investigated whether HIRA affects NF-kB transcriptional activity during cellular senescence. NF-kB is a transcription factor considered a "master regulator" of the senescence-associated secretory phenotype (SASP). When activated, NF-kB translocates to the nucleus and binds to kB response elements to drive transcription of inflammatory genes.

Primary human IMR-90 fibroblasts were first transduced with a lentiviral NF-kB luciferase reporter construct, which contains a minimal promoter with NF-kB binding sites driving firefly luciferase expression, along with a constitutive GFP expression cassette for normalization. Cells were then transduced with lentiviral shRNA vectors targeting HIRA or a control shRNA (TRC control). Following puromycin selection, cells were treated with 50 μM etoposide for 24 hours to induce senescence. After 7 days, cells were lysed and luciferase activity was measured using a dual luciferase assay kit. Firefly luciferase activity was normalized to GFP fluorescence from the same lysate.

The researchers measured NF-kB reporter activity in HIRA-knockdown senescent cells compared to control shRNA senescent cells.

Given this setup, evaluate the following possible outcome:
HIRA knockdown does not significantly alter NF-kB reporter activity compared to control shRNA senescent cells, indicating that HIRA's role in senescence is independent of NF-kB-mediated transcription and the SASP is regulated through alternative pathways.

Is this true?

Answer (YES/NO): NO